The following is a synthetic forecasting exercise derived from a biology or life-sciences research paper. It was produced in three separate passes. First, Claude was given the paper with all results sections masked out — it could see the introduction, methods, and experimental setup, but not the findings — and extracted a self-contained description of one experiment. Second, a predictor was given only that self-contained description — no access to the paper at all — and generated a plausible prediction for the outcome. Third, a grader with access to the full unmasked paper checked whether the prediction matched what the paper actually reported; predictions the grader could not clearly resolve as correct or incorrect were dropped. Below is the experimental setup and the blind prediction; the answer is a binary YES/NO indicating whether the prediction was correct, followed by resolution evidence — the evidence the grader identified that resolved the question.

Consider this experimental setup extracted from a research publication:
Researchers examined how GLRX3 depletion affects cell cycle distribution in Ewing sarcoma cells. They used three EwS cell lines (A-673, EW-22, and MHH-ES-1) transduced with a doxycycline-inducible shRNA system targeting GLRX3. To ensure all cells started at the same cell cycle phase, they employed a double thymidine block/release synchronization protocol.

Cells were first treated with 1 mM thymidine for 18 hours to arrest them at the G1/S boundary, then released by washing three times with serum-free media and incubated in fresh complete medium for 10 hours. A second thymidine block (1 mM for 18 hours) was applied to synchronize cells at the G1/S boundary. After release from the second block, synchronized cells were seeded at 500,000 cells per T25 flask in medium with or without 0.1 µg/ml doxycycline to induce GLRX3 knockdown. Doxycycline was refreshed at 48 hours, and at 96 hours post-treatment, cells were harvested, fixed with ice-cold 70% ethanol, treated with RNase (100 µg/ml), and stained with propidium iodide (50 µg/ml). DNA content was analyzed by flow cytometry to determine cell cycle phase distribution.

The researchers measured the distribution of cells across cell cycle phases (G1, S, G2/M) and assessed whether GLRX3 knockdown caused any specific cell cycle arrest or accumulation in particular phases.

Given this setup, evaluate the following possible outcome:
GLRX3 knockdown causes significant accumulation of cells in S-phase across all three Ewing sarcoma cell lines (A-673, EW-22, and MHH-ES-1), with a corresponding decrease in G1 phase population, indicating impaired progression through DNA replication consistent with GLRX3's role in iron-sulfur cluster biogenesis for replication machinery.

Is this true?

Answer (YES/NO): NO